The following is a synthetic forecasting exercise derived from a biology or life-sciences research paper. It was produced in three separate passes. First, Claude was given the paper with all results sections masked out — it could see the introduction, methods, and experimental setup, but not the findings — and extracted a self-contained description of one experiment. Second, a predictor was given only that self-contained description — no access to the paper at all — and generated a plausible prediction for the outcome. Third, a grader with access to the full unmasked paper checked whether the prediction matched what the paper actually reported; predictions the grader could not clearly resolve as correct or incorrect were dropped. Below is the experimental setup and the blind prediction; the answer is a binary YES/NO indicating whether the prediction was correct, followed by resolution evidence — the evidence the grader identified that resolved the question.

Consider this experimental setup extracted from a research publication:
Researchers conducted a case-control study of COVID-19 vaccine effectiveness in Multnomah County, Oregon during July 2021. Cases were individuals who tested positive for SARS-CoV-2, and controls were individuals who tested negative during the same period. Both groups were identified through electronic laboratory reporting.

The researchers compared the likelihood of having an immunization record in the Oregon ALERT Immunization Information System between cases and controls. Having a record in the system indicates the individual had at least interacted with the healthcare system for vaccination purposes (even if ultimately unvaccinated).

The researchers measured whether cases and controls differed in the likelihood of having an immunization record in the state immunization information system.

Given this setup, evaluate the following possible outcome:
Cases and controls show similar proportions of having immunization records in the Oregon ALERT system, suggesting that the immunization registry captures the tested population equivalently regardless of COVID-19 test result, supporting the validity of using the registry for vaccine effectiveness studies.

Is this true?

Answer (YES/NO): NO